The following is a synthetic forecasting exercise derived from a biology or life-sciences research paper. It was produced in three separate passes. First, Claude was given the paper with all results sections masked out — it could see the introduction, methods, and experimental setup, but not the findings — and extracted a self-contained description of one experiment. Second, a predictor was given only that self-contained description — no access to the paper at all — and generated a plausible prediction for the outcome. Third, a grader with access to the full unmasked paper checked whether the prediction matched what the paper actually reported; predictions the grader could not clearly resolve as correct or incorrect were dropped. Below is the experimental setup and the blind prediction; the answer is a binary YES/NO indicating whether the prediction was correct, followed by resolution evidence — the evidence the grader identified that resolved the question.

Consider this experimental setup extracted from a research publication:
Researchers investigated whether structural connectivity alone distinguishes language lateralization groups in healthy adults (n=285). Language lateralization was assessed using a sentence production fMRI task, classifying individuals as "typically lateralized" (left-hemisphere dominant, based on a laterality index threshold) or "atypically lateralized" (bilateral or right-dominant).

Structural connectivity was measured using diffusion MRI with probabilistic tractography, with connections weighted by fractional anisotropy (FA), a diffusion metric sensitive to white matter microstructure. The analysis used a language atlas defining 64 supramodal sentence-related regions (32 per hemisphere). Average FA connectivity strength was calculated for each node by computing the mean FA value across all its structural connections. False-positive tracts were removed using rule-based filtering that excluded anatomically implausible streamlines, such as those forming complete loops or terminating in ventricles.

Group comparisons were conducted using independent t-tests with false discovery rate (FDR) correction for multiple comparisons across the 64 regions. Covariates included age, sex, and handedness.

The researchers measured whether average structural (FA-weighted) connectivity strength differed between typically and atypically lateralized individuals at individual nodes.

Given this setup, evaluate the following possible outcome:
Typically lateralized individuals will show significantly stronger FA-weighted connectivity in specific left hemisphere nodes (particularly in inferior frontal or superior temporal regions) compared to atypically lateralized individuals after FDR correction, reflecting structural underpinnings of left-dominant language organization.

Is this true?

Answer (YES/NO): NO